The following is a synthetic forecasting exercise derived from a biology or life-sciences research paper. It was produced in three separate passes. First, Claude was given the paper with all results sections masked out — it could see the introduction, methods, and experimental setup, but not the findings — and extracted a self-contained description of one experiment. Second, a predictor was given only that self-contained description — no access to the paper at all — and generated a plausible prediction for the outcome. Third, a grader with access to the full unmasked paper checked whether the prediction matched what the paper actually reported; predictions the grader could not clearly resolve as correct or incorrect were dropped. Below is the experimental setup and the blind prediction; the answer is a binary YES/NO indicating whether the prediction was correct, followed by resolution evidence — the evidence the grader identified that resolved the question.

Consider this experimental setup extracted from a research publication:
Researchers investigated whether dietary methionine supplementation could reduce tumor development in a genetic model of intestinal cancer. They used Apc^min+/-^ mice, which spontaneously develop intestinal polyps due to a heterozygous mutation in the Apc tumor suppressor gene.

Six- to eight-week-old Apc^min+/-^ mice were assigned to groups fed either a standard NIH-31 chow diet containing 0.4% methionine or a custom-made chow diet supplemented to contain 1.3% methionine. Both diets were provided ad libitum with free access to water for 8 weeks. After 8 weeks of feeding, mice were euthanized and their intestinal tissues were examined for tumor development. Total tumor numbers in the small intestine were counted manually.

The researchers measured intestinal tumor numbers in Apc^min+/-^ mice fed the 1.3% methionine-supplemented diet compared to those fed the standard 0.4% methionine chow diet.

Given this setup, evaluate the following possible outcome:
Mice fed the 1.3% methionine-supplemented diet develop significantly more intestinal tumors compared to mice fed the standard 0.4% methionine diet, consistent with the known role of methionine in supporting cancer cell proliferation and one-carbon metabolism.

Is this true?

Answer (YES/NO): NO